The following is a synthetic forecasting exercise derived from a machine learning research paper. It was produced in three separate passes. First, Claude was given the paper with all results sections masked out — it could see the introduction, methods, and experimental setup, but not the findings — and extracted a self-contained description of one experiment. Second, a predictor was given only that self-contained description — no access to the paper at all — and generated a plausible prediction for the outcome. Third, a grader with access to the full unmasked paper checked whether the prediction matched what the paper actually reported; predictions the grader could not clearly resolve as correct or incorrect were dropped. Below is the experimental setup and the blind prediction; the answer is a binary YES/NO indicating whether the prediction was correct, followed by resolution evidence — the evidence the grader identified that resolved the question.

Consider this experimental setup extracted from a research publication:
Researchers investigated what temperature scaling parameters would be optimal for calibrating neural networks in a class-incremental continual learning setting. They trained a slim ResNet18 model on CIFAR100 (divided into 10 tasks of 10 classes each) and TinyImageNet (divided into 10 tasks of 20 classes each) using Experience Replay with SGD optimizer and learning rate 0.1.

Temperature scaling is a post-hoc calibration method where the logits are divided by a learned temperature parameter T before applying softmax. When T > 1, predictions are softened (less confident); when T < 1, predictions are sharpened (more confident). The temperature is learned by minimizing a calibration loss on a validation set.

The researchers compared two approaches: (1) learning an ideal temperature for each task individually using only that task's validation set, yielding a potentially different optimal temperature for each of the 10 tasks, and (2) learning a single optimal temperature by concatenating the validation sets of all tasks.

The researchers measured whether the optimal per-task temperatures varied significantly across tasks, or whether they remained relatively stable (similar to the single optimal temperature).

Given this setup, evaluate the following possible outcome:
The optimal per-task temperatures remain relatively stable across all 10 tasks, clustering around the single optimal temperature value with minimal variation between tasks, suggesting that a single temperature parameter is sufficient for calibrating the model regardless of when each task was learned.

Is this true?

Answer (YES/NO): NO